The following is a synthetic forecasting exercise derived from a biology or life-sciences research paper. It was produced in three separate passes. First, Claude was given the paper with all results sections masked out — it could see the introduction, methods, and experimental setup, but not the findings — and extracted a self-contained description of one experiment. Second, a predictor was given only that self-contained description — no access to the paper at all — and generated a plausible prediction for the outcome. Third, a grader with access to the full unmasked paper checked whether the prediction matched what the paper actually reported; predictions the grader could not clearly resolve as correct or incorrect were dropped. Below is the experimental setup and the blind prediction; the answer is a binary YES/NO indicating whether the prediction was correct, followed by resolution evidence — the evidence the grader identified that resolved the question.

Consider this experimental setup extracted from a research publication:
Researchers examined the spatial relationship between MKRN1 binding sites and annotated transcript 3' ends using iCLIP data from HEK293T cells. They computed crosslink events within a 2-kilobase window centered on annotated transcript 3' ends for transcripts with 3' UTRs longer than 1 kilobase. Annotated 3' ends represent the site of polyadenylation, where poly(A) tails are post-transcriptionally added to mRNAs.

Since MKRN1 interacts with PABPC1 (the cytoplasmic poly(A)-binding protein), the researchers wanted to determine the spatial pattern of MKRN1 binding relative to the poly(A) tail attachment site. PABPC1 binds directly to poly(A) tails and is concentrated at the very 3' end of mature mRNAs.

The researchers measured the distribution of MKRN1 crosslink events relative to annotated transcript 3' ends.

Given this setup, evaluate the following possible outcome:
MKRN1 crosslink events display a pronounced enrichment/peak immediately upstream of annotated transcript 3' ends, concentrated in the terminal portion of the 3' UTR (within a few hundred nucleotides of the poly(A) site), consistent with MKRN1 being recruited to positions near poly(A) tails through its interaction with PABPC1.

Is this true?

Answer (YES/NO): YES